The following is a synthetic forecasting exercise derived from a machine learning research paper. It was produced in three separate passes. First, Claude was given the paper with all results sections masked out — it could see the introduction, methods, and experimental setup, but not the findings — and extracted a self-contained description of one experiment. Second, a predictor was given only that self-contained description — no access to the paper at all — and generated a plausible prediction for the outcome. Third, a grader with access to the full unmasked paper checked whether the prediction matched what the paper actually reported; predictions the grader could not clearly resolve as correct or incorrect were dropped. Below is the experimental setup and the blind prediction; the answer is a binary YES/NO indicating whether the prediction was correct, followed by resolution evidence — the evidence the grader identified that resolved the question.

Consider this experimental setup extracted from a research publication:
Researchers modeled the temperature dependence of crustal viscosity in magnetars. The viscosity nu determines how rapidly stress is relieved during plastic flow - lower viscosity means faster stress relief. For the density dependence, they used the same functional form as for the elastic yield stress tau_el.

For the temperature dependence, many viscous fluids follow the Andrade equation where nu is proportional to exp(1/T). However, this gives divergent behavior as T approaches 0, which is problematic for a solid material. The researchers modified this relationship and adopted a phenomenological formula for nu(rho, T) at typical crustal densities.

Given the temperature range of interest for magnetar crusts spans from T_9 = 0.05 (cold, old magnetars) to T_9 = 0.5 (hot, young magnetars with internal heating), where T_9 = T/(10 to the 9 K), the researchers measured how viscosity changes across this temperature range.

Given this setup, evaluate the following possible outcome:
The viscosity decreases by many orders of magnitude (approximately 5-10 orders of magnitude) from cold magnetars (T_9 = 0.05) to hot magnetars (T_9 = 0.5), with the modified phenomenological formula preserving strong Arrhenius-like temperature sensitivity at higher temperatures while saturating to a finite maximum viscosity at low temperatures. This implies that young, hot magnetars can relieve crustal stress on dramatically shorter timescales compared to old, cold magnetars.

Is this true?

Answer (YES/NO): NO